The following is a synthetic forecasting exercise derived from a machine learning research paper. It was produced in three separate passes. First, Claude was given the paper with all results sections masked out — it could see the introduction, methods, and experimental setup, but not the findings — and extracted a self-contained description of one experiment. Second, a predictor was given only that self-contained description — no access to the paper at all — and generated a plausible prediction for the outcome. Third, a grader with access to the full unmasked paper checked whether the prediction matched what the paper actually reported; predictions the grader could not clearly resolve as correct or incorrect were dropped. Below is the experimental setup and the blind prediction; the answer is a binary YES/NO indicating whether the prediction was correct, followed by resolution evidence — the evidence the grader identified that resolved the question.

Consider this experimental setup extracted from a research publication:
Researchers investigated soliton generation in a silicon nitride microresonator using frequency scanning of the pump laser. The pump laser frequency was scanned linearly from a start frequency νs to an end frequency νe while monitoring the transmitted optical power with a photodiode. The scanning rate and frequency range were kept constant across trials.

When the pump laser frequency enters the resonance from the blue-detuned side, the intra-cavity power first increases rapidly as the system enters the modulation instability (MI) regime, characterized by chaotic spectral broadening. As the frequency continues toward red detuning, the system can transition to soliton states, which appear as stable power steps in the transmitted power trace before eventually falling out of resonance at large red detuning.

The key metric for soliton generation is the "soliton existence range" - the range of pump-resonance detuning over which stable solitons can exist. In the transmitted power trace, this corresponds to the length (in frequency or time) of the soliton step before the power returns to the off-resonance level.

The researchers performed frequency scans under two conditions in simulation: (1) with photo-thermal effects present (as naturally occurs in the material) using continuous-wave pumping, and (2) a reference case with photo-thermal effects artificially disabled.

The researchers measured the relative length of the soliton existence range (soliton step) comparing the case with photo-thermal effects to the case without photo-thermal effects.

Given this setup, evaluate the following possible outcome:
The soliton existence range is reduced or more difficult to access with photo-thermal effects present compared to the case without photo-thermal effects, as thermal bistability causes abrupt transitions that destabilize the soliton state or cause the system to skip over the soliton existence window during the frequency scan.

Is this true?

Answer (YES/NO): YES